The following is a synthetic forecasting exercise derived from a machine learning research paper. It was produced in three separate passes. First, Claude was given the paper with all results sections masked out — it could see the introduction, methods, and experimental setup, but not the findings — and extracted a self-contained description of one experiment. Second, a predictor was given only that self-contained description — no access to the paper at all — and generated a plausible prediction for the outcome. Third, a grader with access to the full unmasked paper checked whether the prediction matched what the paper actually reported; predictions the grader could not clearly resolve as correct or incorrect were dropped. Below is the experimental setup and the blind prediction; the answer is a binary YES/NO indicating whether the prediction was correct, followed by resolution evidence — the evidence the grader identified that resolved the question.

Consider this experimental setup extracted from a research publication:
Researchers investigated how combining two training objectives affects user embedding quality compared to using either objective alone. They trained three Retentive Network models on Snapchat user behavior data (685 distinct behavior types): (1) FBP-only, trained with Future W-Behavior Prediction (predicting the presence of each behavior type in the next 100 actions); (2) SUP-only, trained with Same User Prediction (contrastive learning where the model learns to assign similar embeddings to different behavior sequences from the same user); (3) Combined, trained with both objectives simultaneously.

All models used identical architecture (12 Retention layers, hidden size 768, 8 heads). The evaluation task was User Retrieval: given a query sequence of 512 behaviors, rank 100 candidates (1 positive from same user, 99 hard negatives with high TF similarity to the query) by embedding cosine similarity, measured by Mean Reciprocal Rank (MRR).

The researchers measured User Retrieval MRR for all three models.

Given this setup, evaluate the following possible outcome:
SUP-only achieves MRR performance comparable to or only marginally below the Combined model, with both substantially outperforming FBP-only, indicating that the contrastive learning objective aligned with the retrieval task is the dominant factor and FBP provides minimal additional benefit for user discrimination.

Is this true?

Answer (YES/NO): YES